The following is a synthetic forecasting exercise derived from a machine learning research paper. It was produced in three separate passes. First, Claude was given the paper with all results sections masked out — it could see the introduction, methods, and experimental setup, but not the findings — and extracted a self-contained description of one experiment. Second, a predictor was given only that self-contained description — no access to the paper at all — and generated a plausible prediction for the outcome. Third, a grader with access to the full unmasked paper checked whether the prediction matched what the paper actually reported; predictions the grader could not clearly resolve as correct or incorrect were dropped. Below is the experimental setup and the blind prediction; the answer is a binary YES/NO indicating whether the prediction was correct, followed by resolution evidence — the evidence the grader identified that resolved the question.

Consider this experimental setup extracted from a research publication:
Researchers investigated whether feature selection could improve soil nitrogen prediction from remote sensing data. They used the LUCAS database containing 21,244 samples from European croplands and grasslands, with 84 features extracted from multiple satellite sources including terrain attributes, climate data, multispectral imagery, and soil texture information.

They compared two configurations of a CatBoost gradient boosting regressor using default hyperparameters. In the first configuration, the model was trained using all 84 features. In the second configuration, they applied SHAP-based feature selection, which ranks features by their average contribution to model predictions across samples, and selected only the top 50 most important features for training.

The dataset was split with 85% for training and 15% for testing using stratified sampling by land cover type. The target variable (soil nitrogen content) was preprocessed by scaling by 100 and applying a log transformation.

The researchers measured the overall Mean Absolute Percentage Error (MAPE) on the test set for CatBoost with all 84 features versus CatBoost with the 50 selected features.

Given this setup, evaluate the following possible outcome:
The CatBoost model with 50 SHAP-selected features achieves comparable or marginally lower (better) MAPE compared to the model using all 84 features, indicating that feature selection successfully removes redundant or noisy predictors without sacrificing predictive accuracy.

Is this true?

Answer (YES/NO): YES